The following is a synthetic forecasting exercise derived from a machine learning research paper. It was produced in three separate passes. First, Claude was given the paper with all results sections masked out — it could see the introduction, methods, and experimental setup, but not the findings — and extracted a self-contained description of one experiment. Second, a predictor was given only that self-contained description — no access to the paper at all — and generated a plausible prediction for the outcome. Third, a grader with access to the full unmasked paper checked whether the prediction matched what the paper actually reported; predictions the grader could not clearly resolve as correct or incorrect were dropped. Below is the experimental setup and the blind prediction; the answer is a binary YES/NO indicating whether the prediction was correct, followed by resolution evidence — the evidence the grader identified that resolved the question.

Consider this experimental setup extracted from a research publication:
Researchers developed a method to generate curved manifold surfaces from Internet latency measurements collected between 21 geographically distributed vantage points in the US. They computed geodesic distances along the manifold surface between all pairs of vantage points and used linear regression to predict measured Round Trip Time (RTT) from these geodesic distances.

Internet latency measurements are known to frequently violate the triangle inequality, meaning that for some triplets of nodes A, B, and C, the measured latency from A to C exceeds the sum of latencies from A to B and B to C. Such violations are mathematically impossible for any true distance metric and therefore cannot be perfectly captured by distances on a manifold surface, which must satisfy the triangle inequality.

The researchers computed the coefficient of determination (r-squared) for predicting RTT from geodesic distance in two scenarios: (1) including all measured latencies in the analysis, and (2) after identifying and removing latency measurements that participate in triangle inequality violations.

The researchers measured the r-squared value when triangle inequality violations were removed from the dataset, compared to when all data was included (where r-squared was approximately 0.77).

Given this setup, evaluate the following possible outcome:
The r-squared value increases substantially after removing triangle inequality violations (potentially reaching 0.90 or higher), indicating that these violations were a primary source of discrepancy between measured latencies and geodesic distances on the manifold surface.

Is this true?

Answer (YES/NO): NO